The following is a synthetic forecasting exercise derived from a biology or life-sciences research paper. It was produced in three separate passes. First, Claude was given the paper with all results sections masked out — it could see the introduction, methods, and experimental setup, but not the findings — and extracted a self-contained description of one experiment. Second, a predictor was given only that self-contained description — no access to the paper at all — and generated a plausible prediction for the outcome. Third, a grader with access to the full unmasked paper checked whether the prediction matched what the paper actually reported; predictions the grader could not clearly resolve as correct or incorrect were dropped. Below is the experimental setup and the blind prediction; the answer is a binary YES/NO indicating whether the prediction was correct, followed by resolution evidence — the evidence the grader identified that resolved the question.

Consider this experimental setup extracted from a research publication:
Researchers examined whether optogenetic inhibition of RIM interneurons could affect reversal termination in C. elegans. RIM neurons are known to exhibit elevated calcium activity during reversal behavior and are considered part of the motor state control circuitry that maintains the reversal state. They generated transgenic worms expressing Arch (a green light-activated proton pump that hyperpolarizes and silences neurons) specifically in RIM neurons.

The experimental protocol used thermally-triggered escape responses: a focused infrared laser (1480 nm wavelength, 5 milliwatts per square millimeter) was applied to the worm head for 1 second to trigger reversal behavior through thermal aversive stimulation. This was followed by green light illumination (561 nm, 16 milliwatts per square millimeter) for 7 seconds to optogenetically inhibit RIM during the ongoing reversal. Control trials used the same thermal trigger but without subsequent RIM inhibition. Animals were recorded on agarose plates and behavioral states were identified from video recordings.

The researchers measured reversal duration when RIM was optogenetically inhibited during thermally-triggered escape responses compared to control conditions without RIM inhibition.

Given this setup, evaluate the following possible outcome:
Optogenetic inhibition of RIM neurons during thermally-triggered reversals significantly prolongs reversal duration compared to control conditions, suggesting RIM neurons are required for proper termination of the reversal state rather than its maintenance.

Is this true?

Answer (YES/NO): NO